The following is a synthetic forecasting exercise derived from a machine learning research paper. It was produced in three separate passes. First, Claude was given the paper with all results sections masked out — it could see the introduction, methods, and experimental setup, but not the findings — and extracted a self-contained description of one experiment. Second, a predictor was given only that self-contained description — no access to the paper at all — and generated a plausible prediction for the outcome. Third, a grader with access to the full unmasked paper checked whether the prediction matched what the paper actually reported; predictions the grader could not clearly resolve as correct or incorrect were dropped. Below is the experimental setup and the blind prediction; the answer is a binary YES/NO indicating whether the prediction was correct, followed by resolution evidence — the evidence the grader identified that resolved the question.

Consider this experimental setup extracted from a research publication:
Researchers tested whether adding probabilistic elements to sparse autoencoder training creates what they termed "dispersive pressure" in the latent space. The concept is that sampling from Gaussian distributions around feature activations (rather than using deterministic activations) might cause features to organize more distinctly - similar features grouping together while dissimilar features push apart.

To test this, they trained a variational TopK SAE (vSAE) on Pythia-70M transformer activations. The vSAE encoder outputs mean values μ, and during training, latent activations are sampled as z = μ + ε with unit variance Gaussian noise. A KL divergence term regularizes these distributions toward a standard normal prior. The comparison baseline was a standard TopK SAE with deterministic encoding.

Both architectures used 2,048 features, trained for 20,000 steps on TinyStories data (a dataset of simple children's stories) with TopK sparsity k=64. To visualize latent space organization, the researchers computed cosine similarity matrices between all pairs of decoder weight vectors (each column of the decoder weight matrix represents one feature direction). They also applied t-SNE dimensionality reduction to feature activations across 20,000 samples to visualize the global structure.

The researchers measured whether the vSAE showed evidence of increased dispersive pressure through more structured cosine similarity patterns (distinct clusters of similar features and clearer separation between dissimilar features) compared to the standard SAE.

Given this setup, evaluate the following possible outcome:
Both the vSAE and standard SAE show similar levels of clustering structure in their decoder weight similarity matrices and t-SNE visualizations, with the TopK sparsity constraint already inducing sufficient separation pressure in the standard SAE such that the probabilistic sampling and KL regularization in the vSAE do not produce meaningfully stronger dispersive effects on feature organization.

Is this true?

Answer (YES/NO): NO